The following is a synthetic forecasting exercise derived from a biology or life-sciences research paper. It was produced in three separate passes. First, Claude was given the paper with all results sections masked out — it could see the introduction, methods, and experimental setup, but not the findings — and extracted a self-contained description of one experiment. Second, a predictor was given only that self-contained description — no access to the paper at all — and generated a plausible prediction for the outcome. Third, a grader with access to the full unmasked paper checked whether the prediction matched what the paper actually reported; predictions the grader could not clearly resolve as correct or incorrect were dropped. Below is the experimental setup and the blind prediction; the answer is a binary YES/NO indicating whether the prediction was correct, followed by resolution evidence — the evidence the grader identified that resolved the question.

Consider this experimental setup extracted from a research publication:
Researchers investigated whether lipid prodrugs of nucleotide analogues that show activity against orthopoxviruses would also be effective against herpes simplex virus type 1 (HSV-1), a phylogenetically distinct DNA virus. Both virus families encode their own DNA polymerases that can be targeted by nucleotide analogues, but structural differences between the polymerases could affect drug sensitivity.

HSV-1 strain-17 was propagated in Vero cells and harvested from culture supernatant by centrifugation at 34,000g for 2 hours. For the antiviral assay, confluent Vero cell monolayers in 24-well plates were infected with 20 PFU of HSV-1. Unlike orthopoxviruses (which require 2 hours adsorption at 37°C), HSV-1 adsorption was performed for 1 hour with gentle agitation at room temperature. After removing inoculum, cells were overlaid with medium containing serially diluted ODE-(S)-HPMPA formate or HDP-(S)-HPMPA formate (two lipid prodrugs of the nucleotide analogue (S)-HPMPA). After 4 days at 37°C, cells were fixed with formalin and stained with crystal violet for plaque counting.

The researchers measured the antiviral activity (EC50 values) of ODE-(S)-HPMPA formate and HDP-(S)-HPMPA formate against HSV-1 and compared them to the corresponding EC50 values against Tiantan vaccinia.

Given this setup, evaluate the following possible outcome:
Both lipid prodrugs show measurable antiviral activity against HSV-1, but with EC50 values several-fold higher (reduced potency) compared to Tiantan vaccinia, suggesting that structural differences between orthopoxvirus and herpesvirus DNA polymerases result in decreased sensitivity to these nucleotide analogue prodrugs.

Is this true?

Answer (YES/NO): YES